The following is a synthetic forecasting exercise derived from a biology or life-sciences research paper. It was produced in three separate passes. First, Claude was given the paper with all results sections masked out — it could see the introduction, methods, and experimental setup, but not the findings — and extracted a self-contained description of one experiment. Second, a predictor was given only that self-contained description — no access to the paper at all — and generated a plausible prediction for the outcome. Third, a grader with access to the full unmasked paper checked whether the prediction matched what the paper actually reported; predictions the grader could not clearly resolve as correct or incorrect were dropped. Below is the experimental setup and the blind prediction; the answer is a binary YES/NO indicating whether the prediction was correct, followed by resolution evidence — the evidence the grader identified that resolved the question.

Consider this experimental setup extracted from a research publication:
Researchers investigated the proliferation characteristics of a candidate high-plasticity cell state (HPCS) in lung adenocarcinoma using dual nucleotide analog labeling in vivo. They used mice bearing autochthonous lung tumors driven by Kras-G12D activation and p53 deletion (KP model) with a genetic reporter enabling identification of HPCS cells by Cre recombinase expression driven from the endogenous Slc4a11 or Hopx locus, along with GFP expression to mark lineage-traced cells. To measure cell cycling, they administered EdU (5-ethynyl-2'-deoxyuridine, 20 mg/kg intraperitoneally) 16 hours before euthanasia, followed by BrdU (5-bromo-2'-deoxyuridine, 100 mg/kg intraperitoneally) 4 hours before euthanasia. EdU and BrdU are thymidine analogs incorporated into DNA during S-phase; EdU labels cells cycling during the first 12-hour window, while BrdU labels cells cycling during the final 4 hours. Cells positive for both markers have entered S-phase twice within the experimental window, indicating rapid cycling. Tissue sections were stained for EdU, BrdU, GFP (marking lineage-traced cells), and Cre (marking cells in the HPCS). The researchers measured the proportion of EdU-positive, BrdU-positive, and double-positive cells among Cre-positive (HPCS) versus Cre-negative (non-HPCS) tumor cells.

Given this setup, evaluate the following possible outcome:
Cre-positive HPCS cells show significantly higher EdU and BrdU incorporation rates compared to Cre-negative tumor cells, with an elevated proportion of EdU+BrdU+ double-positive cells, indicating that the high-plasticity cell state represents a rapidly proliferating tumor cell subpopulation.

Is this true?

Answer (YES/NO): NO